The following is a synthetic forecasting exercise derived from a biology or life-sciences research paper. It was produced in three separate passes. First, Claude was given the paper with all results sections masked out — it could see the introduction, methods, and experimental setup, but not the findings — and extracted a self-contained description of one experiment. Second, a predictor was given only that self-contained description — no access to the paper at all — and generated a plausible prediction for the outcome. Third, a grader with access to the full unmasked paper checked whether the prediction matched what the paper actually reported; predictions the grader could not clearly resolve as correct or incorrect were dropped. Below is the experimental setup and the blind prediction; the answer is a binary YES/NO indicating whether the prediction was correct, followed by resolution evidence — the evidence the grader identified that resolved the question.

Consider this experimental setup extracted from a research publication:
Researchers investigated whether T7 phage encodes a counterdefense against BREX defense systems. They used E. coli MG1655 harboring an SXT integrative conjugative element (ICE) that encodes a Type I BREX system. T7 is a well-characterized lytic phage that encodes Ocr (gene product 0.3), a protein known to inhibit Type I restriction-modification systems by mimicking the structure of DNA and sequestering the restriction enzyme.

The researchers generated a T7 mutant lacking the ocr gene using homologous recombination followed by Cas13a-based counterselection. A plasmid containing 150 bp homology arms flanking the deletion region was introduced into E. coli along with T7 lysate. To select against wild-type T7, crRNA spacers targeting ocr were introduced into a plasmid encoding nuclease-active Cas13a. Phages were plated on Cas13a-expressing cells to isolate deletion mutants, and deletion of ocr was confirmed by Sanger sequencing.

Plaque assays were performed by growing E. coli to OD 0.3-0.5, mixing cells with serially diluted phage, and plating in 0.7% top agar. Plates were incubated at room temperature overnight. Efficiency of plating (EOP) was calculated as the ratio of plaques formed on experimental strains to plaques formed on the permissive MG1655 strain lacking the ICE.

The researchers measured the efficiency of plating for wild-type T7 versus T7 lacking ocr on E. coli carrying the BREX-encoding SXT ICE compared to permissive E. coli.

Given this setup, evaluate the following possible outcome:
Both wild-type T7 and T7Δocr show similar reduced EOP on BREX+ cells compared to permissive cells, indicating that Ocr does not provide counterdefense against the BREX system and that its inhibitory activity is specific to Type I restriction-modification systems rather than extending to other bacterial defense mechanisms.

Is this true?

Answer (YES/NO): NO